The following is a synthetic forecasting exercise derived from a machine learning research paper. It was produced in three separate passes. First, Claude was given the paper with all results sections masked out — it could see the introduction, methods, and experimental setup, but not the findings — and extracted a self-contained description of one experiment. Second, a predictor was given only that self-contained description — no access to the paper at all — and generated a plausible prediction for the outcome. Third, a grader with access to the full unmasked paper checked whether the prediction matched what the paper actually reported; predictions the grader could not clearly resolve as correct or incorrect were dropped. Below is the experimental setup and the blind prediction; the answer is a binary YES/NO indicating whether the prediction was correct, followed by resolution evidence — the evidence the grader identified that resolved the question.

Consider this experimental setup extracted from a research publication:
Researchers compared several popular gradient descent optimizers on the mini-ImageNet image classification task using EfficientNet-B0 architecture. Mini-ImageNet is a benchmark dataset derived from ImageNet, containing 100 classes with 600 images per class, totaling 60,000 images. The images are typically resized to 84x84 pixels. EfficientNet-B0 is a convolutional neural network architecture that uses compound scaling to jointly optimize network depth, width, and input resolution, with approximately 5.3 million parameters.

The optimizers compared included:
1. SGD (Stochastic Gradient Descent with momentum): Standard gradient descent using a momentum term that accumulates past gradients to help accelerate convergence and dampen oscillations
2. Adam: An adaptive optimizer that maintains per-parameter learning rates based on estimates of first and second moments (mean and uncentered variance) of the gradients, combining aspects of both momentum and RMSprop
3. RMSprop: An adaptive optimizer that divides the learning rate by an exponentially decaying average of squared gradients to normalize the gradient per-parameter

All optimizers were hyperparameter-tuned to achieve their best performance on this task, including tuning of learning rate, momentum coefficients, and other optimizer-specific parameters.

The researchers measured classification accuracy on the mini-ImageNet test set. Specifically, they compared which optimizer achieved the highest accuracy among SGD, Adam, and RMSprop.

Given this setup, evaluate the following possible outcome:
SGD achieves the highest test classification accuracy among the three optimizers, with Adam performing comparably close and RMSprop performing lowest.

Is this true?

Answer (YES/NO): NO